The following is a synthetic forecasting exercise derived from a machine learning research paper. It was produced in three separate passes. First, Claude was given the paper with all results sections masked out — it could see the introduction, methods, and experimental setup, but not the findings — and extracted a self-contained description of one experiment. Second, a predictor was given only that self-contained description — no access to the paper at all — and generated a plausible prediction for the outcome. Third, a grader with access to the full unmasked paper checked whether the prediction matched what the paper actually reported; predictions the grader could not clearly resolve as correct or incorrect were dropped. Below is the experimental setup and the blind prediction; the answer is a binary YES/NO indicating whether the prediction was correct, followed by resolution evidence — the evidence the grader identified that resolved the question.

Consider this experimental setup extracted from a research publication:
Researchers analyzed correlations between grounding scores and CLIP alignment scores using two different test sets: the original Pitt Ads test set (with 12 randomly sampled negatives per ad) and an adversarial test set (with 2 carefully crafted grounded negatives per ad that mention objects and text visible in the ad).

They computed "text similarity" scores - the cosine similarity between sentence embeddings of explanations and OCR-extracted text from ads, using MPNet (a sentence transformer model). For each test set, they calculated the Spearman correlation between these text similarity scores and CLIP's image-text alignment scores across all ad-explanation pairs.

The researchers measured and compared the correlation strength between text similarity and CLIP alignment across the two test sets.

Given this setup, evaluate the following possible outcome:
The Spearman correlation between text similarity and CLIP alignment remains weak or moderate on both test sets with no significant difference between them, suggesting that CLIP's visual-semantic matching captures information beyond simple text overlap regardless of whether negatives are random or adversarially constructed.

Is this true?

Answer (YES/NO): NO